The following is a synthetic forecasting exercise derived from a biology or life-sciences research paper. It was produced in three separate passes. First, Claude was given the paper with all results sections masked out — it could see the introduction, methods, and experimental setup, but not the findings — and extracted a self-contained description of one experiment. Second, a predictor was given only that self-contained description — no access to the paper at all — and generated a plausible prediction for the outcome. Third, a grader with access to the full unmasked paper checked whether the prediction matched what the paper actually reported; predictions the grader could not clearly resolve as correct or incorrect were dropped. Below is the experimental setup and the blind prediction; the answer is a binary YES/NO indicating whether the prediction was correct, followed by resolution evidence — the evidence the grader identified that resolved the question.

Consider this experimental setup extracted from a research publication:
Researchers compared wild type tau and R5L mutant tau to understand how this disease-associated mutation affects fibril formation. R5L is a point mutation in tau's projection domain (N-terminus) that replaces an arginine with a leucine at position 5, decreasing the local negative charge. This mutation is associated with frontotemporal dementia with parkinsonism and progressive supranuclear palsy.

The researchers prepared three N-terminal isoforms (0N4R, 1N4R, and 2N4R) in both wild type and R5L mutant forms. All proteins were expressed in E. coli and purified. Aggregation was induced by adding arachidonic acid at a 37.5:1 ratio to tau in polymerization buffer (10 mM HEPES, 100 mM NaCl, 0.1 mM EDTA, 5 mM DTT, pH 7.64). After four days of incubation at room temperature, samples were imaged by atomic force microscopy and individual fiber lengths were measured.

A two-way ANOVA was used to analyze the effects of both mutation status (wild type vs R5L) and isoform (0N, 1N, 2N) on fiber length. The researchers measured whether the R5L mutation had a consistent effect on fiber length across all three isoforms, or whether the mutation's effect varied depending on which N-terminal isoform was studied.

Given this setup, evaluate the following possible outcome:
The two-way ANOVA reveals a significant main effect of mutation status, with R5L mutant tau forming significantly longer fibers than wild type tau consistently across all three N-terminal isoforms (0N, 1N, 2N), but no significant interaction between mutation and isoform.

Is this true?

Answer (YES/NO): NO